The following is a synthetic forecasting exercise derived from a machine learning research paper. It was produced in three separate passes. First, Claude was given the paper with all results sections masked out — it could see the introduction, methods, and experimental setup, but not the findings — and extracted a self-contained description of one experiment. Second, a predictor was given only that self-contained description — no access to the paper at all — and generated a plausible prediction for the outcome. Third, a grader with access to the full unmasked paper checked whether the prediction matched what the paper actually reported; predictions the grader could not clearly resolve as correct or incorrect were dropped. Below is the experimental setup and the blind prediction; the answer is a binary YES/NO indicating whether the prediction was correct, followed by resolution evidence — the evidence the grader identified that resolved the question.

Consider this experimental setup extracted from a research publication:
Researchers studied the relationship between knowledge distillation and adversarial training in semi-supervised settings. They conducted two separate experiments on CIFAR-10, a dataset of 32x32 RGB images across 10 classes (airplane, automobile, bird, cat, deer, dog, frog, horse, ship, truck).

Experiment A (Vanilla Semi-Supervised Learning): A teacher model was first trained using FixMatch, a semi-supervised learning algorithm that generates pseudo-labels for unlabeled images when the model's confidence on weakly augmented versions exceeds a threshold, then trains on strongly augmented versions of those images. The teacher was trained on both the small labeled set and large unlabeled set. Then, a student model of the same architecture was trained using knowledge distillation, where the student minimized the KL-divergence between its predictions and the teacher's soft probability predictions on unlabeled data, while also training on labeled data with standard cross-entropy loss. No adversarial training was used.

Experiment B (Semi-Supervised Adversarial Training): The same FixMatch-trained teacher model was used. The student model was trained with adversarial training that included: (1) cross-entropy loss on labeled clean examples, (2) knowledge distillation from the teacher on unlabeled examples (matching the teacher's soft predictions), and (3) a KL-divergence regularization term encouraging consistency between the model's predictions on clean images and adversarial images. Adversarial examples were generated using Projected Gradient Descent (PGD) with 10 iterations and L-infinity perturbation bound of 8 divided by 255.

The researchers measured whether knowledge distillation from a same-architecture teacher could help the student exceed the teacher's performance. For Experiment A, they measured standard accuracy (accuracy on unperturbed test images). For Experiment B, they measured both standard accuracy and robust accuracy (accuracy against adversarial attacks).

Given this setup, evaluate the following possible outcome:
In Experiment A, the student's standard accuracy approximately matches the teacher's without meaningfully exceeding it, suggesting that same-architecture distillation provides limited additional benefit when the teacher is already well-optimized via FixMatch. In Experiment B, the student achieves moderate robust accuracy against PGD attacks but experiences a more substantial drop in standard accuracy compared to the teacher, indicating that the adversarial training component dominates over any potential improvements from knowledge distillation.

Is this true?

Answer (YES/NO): NO